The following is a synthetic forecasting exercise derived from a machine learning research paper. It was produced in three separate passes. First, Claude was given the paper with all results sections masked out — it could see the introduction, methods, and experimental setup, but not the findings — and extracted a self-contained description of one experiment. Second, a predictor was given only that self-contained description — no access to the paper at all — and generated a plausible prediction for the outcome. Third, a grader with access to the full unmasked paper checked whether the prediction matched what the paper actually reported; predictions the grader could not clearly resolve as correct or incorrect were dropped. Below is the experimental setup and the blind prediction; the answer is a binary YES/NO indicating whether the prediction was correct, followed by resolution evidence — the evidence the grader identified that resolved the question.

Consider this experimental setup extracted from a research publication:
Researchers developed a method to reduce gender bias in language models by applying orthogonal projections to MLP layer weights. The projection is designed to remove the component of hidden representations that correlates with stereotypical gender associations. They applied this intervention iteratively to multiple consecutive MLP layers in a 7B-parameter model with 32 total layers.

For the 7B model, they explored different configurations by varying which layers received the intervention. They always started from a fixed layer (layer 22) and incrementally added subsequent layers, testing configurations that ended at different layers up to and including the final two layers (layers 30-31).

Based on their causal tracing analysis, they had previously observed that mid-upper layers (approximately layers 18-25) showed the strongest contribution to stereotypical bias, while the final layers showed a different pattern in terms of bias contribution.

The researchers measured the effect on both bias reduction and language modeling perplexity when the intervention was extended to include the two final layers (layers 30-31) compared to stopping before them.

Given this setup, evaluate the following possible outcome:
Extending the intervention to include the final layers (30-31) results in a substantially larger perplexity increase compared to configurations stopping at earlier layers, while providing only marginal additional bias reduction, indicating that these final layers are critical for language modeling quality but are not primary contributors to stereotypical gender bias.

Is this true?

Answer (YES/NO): NO